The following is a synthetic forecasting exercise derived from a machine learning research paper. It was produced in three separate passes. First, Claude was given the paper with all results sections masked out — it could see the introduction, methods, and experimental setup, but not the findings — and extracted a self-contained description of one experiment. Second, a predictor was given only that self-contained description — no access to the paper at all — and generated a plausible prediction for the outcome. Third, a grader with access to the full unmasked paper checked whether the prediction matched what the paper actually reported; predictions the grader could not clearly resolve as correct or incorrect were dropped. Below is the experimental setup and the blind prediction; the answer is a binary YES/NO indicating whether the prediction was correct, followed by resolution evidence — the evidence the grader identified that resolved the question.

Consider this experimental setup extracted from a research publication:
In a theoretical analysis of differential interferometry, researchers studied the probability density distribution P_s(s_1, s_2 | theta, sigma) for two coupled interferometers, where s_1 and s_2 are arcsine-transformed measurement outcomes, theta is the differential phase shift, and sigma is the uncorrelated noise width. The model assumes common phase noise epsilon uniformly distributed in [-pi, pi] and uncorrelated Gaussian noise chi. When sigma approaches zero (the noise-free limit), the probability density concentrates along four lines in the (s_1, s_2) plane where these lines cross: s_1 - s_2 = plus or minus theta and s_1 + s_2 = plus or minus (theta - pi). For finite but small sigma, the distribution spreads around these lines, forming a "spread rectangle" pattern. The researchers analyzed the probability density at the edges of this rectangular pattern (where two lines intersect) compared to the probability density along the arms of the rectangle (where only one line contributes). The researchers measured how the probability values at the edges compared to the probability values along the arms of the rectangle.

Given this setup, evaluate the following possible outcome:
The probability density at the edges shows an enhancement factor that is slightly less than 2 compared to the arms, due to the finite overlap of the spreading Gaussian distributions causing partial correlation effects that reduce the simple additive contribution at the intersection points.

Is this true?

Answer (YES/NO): NO